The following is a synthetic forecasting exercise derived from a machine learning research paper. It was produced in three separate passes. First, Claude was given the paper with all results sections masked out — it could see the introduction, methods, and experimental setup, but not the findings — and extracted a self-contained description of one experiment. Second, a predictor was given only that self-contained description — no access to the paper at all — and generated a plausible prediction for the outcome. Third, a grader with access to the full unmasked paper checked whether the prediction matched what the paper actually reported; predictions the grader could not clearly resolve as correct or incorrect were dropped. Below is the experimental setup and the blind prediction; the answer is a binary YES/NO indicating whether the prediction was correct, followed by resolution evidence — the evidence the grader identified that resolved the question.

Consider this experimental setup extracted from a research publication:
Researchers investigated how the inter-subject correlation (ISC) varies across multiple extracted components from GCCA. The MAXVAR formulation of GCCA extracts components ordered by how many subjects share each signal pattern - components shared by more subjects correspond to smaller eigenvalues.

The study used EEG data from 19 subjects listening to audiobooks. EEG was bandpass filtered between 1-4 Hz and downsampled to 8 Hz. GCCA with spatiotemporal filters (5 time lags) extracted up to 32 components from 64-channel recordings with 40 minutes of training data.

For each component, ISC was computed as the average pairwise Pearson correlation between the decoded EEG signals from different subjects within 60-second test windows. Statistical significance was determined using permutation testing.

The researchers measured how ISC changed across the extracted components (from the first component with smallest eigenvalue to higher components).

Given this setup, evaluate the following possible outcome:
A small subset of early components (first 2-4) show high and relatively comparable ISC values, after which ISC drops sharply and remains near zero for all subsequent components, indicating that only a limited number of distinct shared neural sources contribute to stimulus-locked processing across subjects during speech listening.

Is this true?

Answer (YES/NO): NO